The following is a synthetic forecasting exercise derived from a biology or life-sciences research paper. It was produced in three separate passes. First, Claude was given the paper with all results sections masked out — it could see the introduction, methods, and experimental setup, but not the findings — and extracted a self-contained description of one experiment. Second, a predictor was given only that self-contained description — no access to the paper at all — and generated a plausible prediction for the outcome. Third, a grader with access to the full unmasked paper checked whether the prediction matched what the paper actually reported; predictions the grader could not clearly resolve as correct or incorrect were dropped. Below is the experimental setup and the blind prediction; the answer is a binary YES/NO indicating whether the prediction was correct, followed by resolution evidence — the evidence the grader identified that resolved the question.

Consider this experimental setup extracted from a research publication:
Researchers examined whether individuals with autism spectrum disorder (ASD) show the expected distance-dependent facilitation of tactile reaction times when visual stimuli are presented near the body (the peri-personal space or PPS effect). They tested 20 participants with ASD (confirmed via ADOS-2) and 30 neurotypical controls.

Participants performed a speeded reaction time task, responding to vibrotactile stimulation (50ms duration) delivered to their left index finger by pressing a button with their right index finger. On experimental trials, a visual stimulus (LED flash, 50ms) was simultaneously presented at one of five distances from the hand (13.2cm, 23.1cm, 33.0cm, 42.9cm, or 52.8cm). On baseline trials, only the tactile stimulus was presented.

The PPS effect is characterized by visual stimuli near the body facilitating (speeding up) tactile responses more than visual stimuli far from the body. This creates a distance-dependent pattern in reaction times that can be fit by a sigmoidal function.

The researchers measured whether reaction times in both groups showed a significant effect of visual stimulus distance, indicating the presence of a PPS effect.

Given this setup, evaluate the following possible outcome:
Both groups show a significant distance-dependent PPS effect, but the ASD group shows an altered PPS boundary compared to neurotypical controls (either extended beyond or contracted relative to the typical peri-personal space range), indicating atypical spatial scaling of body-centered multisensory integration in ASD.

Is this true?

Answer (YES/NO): NO